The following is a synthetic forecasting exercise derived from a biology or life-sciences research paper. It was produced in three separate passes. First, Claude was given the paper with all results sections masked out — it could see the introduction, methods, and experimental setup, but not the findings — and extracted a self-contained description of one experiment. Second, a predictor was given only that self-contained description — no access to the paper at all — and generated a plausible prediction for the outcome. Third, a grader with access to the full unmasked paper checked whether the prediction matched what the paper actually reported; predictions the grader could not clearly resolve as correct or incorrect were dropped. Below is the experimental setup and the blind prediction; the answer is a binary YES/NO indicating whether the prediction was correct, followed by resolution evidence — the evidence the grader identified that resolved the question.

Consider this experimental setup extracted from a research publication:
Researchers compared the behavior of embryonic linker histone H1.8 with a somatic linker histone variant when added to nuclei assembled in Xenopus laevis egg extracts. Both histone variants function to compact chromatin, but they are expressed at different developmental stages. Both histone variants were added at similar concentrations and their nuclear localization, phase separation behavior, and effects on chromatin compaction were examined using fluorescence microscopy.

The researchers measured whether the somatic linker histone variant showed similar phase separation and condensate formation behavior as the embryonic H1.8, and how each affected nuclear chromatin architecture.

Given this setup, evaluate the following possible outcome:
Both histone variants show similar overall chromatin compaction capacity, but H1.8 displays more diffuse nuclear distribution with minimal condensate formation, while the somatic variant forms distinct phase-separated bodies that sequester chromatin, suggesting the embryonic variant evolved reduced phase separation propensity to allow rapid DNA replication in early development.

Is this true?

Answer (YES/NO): NO